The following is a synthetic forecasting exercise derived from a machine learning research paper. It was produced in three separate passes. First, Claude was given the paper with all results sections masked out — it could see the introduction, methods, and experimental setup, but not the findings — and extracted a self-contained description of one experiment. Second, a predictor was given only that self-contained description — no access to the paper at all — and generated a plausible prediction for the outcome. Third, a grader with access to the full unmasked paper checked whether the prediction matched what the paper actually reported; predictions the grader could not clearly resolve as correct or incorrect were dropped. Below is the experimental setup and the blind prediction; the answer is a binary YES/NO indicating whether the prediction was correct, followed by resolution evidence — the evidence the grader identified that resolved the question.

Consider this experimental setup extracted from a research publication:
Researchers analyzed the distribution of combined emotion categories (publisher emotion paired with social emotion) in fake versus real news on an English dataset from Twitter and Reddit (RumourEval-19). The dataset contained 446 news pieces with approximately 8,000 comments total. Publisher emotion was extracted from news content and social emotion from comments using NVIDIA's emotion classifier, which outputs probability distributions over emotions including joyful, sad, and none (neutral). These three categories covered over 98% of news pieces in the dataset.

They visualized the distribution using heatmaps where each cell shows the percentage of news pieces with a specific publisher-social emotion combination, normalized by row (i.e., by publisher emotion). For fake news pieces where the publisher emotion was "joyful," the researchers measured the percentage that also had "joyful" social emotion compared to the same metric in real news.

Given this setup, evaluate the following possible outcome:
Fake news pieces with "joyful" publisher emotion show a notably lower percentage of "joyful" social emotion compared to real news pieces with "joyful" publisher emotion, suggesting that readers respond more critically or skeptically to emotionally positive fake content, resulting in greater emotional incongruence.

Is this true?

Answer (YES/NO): NO